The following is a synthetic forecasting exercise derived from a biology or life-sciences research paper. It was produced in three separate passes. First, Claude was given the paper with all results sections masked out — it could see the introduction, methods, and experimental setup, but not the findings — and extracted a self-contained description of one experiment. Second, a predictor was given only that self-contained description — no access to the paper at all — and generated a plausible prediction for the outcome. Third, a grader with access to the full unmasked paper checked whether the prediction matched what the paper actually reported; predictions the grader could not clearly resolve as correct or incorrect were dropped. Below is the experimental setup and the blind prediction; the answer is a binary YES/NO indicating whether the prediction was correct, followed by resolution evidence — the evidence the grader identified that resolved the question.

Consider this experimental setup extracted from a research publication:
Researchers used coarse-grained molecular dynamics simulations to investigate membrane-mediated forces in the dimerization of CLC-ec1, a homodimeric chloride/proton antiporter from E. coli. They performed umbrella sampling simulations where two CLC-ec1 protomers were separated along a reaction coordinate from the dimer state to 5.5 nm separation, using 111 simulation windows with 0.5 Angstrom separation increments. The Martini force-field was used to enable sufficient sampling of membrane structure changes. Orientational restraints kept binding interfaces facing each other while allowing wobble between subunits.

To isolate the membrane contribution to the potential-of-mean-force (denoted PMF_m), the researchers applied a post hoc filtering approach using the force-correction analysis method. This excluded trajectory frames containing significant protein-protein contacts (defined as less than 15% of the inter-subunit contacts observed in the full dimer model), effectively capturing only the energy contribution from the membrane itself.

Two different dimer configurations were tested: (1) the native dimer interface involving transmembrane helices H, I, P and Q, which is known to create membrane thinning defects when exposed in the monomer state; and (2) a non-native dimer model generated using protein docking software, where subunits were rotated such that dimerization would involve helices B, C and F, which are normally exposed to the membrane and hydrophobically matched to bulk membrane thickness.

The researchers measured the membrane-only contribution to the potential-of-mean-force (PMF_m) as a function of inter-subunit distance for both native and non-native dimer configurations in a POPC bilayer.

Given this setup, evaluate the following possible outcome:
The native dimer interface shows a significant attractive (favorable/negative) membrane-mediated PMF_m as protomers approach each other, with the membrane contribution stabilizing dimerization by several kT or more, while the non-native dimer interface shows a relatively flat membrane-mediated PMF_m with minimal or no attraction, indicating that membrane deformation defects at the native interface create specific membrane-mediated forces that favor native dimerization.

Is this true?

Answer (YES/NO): YES